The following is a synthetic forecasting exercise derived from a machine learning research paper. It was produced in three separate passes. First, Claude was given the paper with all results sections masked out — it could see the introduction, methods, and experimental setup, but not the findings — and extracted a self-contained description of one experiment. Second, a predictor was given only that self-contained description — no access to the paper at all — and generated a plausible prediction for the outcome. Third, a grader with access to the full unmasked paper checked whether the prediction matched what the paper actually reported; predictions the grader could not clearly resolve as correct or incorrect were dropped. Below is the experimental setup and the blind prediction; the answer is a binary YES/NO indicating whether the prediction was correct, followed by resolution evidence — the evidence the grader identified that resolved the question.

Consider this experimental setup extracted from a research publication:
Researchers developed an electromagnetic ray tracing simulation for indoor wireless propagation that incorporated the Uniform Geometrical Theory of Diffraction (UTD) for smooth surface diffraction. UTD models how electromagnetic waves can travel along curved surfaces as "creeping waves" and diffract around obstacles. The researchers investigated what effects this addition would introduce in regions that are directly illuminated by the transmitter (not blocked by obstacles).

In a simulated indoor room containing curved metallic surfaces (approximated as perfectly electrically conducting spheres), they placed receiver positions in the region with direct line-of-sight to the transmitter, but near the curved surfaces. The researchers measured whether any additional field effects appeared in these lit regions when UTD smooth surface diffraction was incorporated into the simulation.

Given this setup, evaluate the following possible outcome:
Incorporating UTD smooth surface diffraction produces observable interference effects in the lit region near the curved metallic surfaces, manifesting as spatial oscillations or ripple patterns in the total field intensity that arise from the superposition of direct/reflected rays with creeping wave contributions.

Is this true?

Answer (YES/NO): YES